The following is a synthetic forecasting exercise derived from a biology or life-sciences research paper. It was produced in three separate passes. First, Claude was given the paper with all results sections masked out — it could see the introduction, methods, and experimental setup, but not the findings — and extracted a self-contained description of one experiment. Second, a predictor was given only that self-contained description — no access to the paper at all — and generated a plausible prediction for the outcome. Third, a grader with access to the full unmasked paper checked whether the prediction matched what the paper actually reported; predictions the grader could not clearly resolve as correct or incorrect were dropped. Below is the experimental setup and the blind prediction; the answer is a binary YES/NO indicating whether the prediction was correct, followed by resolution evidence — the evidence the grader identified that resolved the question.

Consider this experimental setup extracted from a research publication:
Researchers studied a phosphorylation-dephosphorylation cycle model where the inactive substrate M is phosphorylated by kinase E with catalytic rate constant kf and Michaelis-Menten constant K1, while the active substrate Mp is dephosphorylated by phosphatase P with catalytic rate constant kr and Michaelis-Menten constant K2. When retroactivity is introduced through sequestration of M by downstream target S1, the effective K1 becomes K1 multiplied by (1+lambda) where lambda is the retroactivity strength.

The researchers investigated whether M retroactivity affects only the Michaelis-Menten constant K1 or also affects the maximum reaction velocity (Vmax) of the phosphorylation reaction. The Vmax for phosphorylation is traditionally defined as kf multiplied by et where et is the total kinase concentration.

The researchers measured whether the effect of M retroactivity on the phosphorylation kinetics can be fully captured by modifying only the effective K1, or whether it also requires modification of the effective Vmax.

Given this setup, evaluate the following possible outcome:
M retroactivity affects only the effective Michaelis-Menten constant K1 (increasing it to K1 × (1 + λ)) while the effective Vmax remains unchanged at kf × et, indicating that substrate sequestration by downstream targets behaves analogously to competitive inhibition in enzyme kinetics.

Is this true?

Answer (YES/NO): YES